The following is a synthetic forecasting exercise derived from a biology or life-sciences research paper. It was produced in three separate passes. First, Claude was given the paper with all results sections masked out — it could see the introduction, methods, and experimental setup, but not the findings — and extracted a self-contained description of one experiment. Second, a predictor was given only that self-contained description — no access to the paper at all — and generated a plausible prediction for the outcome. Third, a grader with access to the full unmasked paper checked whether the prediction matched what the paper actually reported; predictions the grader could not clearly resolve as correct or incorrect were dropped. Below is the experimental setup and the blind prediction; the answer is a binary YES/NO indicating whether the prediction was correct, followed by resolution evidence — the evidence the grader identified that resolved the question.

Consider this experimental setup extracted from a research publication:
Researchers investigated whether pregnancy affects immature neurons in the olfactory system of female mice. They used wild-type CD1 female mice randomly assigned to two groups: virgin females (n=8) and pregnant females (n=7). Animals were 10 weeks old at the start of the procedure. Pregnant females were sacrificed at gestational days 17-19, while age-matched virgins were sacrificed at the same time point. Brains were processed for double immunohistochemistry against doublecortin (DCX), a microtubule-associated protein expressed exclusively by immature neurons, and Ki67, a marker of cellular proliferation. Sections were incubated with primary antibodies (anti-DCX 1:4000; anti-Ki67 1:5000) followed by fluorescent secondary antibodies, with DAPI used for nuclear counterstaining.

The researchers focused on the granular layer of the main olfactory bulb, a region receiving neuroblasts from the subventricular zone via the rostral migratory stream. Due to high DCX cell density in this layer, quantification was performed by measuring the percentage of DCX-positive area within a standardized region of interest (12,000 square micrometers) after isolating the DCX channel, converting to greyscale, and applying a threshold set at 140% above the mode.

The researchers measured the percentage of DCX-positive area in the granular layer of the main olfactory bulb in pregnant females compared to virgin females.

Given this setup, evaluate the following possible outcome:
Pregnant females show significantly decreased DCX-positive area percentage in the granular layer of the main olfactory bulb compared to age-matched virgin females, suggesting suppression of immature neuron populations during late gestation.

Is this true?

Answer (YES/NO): NO